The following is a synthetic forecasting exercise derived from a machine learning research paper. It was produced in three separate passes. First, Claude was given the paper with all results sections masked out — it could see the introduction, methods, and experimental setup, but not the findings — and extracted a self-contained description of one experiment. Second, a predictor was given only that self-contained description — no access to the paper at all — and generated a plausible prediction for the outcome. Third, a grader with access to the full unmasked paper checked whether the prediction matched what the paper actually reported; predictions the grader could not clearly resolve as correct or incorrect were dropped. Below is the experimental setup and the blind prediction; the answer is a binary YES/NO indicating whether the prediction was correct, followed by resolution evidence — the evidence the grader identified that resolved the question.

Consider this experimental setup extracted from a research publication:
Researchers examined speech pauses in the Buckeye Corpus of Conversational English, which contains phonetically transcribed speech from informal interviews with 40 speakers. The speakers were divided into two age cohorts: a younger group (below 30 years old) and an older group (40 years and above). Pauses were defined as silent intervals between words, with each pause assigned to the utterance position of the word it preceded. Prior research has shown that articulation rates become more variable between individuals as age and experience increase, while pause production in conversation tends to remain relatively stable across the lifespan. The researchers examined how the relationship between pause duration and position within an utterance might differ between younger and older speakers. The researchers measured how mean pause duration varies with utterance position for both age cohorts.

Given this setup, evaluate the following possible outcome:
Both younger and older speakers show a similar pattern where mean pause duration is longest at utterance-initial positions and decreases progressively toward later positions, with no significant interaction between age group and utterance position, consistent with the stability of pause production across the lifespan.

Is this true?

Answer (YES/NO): NO